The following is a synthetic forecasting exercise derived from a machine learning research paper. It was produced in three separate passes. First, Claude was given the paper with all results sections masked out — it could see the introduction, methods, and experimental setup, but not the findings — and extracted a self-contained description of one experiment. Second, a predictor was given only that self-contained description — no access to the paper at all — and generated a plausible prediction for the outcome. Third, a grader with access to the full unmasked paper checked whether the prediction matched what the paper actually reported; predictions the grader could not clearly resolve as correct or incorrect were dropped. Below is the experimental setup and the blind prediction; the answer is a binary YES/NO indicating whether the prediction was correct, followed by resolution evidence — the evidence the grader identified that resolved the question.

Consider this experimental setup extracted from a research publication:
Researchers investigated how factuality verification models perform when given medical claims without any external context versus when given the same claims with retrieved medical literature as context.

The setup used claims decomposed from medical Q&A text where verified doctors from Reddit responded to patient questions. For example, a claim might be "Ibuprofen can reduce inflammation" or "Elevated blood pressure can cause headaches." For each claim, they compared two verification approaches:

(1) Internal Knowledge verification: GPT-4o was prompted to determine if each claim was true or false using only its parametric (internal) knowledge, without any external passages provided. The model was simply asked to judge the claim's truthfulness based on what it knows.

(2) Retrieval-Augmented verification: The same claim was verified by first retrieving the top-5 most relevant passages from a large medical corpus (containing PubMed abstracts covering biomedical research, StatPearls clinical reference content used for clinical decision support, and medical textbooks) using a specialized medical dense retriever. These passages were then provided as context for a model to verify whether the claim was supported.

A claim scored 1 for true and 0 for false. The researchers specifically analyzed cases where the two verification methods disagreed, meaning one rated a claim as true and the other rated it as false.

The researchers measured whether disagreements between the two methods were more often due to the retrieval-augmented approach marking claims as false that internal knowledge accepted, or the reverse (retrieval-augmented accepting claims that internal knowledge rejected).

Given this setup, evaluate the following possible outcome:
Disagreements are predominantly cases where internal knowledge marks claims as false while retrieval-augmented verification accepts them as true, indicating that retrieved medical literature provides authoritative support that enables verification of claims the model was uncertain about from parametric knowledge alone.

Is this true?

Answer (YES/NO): NO